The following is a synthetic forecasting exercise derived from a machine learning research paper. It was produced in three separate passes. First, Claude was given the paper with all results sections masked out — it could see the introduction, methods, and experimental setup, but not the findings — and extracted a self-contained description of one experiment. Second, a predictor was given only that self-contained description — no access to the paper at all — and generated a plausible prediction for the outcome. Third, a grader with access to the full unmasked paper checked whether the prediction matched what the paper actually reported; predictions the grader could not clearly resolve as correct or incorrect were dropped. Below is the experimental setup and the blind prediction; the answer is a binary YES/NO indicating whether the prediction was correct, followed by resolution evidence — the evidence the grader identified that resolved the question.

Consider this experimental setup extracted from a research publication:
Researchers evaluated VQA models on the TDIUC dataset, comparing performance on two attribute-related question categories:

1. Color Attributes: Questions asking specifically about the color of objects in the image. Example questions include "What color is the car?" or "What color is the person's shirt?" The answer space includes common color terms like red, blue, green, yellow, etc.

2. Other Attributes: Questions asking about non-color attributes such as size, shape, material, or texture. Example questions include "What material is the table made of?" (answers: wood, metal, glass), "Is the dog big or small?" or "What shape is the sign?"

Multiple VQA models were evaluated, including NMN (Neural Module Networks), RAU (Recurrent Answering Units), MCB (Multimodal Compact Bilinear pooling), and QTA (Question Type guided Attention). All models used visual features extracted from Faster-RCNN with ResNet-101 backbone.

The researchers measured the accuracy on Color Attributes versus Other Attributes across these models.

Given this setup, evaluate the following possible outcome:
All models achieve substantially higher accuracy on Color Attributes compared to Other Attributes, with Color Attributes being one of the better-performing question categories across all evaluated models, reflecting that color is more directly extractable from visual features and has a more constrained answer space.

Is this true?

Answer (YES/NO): NO